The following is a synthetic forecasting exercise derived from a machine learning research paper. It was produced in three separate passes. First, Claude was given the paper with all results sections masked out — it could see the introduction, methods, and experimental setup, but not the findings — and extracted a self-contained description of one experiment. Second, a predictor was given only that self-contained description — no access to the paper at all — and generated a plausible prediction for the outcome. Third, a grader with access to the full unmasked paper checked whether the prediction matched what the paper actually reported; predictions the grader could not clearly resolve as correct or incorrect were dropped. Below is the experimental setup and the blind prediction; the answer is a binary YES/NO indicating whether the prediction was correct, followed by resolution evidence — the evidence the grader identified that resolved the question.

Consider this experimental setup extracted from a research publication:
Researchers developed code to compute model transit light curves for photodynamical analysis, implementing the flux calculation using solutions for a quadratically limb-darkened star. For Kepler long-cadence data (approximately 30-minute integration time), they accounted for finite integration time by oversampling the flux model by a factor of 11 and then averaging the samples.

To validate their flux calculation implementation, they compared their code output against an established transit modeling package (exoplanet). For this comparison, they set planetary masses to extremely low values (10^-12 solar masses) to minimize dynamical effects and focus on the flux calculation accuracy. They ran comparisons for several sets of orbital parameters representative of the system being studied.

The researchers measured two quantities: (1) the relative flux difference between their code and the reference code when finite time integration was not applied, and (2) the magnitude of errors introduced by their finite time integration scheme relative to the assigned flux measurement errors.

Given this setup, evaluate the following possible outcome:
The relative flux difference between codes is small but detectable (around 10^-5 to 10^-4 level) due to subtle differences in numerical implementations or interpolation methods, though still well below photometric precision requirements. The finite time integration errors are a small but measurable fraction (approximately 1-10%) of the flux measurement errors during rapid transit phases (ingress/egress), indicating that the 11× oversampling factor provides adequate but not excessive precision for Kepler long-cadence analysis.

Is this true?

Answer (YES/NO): NO